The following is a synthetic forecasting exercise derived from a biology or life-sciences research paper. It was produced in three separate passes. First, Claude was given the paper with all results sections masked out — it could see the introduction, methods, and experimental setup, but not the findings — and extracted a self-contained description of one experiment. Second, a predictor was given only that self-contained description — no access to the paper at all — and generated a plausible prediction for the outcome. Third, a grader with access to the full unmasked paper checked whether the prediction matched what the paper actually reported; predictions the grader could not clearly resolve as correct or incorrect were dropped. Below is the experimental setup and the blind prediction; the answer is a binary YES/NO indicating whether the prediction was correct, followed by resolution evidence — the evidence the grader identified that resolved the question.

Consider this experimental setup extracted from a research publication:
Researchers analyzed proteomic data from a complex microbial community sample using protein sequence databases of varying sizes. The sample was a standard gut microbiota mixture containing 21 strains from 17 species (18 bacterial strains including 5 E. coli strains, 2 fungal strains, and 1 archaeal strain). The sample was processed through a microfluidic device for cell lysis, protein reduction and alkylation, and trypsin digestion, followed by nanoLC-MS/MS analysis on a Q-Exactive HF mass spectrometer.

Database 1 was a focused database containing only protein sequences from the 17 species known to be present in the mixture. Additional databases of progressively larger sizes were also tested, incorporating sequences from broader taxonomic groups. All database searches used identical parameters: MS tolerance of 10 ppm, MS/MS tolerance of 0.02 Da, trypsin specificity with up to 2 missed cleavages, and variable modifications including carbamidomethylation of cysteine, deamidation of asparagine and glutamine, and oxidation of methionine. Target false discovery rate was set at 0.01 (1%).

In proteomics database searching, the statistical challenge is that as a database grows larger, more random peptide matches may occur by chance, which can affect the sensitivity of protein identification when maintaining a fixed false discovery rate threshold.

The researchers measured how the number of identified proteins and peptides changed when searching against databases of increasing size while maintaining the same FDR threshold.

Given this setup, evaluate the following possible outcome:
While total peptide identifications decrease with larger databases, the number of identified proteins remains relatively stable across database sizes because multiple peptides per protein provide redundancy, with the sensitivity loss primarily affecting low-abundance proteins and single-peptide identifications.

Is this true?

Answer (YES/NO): NO